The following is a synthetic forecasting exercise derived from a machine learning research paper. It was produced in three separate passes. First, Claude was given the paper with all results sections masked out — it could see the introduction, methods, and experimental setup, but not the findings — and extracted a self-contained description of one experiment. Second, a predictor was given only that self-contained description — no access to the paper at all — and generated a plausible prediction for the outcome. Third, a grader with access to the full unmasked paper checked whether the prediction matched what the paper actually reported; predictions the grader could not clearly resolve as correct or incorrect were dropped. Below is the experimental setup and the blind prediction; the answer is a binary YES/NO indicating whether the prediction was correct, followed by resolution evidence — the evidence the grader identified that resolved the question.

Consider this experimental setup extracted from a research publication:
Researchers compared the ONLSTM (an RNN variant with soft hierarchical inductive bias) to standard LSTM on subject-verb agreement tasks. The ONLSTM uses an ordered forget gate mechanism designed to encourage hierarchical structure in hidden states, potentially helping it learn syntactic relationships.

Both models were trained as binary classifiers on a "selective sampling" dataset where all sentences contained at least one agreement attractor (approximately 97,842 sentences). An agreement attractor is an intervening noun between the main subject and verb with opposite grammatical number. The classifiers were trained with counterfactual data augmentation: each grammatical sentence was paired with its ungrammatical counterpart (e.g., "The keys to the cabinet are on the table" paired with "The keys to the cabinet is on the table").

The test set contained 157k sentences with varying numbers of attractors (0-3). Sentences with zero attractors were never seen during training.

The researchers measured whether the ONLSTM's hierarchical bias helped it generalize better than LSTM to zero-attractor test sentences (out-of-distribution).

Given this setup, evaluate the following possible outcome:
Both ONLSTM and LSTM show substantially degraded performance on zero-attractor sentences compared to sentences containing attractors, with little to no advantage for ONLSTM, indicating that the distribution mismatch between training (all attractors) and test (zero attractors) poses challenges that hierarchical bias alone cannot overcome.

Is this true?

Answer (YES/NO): YES